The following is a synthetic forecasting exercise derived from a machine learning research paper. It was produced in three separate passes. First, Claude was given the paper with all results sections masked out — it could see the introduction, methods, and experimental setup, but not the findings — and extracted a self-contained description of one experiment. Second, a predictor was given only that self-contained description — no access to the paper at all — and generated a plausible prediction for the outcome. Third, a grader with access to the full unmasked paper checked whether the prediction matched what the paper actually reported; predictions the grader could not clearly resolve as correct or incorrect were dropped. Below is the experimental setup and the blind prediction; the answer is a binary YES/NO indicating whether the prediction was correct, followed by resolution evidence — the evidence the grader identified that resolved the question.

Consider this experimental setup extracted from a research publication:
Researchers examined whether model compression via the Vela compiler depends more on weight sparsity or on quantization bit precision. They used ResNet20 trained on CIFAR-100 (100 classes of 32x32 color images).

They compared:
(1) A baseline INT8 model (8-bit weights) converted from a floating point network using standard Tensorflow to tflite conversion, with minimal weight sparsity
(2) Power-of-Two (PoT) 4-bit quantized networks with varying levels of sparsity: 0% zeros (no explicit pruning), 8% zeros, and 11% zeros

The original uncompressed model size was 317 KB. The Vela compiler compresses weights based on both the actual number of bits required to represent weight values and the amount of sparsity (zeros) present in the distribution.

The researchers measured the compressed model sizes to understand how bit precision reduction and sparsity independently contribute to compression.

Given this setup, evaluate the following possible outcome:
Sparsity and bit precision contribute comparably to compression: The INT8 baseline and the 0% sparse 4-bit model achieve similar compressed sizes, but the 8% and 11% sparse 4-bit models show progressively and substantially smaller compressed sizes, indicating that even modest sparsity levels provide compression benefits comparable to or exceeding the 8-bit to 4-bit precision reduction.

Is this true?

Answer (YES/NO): NO